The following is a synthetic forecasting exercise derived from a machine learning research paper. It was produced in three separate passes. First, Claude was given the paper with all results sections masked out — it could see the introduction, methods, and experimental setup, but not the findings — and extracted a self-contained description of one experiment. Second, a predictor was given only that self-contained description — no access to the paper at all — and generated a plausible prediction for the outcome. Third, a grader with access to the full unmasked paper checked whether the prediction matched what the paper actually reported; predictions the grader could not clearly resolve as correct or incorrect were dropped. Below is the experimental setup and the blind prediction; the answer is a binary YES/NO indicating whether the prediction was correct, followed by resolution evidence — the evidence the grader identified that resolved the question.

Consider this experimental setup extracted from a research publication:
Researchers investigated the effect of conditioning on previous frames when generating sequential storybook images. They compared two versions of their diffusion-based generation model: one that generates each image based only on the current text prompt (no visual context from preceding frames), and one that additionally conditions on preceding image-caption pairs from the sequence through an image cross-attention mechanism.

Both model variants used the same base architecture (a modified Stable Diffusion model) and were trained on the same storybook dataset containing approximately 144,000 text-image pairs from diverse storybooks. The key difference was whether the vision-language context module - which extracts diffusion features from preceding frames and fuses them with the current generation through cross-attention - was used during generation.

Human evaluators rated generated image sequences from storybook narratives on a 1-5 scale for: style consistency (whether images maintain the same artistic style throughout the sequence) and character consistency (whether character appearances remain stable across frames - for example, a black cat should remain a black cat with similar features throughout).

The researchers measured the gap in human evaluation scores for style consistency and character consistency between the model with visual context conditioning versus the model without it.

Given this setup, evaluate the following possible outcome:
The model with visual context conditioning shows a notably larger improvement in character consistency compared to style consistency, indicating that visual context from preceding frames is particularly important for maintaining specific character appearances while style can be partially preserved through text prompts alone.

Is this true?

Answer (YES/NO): NO